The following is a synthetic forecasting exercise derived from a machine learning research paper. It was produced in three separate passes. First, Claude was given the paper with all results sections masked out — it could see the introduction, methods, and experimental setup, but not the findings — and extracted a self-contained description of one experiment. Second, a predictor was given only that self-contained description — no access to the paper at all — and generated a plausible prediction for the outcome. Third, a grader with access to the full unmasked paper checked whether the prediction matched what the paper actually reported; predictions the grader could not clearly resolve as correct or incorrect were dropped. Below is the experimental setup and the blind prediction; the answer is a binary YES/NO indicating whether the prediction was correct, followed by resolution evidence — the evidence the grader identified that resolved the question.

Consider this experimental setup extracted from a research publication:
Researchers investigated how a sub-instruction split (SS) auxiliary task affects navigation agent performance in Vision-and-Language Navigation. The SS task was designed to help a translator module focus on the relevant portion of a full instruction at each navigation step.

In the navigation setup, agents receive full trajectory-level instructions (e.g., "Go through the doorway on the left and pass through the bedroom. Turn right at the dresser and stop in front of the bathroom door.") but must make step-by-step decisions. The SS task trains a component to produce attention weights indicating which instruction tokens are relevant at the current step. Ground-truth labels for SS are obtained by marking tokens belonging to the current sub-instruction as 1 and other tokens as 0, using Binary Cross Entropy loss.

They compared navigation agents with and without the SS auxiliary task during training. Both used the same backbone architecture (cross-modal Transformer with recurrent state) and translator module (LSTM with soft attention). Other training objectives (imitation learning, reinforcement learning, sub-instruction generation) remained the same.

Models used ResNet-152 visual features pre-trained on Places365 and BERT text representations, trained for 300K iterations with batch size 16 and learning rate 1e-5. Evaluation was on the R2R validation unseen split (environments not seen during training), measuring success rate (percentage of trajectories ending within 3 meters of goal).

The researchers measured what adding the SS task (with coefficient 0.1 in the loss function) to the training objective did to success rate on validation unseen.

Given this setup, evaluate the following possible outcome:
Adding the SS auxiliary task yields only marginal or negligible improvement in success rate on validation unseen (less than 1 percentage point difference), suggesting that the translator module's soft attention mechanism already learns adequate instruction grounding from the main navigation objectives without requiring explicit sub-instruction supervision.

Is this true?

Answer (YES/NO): NO